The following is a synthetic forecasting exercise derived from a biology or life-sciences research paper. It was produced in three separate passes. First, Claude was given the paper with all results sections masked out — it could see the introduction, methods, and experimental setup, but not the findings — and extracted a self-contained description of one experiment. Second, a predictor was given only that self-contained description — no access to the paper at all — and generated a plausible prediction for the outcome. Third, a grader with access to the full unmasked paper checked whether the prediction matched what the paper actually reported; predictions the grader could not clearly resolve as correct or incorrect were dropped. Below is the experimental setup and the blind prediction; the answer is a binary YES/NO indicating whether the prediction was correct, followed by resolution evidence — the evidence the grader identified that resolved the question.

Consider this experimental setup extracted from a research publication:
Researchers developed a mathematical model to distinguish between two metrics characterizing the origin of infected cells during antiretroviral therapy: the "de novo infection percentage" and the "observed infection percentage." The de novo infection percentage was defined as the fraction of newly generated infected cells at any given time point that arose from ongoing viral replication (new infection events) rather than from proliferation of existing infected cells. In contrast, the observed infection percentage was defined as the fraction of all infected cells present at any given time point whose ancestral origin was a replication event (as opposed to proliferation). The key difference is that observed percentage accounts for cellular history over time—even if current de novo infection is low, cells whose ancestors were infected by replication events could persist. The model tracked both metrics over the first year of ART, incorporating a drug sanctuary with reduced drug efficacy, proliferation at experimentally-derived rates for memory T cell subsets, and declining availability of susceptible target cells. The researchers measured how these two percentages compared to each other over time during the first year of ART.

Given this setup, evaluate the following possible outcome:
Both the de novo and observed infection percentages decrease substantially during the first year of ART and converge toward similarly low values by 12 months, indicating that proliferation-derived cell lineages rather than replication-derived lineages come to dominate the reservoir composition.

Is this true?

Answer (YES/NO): YES